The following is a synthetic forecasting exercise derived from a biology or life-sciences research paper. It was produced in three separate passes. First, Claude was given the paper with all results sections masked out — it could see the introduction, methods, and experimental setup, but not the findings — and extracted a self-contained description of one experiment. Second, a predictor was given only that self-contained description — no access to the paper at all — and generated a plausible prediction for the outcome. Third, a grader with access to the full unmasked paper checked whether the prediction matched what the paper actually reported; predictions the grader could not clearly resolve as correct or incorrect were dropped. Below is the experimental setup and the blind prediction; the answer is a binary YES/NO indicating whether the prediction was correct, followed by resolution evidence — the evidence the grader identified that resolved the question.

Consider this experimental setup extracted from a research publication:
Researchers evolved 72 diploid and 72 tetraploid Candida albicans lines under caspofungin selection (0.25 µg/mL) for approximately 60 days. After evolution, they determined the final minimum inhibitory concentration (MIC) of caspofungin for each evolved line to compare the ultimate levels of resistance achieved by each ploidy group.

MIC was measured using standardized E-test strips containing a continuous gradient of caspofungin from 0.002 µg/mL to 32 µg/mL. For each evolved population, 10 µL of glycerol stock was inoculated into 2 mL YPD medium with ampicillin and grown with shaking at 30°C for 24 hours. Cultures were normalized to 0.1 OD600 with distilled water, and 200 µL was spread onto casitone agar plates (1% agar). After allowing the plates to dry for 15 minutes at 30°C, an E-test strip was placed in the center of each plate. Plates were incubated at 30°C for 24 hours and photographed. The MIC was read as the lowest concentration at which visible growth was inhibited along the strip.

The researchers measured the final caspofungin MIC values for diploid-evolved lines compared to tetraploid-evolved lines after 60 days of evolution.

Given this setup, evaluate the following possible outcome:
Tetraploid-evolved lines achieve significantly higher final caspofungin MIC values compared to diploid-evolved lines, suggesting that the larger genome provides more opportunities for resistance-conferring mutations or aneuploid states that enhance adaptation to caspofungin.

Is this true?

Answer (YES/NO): YES